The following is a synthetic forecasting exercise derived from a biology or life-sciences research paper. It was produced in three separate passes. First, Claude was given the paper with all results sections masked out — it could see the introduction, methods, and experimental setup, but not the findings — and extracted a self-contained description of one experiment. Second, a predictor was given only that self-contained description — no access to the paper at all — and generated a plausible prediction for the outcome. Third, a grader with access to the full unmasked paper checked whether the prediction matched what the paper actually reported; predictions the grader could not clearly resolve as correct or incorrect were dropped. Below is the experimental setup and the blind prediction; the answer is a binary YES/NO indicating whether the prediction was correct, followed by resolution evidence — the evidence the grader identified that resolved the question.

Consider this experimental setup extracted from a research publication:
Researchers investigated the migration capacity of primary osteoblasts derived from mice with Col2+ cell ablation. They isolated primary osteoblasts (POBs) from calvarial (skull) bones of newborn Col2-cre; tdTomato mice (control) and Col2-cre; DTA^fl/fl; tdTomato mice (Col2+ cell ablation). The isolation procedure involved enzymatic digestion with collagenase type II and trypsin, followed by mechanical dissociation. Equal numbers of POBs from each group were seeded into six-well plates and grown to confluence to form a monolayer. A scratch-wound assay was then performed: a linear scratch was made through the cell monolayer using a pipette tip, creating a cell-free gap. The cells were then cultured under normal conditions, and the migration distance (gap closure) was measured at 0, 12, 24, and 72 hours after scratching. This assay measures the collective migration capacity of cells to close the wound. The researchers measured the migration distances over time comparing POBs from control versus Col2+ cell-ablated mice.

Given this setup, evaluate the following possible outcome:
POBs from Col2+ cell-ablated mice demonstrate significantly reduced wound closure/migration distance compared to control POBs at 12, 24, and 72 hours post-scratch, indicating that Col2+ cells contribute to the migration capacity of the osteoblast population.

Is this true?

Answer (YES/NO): NO